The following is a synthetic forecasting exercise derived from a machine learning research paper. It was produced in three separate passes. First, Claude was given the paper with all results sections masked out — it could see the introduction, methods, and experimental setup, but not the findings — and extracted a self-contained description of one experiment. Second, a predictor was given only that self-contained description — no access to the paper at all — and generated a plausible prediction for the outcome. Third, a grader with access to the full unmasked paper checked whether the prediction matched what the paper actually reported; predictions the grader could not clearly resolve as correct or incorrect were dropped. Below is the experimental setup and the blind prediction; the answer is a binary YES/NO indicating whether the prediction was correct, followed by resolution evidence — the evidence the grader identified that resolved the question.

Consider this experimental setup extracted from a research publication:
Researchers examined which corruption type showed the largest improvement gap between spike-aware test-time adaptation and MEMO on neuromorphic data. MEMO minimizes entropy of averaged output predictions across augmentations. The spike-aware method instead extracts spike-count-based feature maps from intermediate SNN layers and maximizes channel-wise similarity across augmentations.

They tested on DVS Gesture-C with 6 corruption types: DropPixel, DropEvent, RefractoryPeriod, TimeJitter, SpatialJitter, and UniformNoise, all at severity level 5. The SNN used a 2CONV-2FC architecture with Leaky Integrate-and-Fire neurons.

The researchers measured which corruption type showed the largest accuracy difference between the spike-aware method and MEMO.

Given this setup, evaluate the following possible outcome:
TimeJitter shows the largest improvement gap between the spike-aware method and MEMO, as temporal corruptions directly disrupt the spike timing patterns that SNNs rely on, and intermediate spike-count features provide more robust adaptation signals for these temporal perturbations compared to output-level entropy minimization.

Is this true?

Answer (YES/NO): NO